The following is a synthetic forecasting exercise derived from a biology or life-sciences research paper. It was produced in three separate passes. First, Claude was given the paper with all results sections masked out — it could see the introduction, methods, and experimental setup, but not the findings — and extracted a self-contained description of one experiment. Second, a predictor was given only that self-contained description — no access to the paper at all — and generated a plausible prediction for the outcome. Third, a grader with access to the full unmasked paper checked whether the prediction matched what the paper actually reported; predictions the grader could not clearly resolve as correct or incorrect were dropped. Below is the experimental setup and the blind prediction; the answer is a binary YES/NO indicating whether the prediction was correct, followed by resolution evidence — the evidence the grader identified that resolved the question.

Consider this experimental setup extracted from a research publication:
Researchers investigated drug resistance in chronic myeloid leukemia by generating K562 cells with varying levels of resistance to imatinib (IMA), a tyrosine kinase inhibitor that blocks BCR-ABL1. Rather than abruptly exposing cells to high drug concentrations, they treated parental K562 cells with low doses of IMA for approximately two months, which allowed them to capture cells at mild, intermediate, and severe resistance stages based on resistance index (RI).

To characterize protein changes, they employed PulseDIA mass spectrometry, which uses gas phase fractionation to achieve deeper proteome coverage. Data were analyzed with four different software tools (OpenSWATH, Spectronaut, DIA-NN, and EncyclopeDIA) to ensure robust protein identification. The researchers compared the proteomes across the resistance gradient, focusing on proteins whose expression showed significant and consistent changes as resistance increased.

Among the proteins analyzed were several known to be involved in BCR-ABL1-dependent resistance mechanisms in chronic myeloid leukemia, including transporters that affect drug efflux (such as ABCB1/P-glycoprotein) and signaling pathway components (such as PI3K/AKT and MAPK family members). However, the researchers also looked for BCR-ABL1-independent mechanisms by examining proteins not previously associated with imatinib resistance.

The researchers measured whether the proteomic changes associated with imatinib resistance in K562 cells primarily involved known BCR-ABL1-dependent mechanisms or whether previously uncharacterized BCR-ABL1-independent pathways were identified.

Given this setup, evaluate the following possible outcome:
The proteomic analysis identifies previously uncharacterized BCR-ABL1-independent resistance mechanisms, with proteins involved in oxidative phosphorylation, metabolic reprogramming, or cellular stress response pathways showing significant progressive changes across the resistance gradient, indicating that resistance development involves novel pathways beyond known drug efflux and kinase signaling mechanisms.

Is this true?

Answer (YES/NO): YES